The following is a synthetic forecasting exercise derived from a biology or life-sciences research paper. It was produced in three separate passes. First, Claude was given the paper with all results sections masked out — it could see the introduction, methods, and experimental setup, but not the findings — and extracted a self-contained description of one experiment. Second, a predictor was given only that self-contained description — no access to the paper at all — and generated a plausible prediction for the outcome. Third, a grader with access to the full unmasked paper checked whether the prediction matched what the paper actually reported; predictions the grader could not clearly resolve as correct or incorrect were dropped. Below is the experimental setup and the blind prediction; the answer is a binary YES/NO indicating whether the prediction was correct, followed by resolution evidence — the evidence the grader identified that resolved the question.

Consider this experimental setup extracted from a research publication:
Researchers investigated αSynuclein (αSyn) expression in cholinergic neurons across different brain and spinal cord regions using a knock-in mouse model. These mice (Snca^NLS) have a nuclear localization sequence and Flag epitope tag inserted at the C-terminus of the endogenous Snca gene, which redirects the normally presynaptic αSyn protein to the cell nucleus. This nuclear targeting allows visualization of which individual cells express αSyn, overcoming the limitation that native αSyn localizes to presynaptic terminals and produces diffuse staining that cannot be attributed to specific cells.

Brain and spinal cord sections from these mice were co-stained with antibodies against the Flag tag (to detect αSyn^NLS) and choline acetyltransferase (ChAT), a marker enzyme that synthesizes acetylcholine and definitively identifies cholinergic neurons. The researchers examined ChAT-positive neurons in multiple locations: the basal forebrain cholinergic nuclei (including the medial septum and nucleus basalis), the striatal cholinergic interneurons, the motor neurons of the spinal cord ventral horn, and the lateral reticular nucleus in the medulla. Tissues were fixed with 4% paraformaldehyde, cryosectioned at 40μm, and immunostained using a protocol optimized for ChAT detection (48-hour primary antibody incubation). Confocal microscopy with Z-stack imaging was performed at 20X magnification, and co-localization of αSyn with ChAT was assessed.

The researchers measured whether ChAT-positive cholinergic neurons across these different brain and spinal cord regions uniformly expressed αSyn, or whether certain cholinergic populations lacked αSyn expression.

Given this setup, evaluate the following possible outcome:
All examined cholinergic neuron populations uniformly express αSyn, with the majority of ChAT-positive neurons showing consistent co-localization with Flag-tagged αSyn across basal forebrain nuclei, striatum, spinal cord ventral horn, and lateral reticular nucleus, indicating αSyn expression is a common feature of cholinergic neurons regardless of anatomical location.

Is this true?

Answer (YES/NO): NO